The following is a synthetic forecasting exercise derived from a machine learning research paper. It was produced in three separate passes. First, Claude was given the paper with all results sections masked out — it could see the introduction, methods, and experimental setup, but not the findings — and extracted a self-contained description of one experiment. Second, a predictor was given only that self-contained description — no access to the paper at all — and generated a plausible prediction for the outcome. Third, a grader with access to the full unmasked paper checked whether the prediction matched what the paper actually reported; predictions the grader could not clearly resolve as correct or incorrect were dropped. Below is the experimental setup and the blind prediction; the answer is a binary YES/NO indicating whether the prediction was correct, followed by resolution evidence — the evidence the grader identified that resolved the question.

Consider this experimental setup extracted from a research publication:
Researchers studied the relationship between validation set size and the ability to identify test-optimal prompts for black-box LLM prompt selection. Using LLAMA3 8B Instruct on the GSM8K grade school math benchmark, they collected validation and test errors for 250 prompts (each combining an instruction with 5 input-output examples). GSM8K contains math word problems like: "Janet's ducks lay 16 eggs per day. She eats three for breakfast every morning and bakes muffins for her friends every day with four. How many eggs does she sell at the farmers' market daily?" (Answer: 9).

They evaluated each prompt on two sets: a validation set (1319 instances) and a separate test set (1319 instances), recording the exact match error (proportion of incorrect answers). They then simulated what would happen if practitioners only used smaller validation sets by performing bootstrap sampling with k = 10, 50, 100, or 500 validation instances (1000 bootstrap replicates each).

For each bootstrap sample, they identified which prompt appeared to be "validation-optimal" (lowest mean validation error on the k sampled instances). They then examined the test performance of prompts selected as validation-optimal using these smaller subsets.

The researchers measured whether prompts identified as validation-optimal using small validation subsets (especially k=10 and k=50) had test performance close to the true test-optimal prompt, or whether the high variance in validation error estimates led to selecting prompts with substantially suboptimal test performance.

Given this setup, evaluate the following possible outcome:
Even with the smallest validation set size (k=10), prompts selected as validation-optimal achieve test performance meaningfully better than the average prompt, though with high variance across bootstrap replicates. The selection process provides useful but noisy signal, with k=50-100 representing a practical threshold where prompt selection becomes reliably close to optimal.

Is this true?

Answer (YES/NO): NO